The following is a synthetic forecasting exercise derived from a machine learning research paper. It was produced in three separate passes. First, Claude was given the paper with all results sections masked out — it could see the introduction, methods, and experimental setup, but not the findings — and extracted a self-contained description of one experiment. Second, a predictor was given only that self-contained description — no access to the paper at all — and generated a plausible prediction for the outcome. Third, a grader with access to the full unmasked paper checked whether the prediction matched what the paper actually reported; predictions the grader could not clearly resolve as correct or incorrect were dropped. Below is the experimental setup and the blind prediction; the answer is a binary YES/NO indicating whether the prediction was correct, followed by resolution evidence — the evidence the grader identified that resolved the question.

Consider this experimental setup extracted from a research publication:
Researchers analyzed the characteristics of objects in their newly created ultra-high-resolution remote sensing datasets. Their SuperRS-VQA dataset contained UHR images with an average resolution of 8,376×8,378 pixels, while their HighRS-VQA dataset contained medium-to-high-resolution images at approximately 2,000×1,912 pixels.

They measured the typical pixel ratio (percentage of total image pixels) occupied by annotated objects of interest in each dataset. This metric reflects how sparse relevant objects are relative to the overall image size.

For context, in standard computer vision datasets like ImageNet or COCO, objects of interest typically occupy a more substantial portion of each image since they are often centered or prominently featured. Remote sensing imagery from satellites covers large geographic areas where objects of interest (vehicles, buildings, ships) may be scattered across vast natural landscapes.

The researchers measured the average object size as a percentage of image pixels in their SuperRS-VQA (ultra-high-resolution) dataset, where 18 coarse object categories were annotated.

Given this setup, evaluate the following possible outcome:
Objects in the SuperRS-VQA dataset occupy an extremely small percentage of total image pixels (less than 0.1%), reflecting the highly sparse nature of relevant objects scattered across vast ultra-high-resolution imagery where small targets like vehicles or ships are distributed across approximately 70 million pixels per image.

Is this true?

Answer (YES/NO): NO